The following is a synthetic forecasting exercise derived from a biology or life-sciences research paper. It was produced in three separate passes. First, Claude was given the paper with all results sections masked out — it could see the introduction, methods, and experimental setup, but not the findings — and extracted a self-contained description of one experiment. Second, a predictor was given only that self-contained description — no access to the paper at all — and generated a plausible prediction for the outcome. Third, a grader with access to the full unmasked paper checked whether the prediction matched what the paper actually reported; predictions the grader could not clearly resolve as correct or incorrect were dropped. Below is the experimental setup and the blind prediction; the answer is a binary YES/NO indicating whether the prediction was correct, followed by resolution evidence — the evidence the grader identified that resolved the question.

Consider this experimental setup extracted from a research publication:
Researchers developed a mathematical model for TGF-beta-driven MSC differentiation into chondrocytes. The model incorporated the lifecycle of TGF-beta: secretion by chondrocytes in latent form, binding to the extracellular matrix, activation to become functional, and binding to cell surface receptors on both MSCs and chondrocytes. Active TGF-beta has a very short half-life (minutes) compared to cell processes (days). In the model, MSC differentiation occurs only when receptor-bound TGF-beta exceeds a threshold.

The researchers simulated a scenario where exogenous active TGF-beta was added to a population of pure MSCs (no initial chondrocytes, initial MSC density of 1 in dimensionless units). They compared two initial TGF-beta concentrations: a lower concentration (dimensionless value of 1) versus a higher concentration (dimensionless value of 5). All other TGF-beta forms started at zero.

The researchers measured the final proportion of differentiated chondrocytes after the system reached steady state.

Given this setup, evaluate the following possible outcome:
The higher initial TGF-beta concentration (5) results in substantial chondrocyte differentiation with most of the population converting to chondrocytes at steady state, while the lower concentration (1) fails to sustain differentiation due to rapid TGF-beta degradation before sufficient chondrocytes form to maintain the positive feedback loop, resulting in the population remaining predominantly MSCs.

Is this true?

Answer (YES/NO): YES